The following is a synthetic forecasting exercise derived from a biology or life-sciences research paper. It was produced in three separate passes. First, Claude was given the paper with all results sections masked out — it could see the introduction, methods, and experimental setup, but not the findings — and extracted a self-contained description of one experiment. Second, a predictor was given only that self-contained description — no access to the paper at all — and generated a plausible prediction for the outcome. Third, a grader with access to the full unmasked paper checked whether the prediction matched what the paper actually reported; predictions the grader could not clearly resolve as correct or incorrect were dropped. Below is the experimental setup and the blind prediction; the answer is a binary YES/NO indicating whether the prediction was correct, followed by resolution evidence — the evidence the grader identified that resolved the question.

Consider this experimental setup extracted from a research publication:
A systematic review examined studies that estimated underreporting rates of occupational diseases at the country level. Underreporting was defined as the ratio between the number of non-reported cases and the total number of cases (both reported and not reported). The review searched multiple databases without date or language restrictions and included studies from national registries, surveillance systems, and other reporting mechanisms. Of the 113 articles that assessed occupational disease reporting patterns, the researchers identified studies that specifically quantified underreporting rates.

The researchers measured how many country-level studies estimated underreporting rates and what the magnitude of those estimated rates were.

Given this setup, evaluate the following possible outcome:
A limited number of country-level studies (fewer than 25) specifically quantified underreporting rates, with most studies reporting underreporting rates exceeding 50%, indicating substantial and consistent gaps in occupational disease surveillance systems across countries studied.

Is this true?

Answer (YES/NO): YES